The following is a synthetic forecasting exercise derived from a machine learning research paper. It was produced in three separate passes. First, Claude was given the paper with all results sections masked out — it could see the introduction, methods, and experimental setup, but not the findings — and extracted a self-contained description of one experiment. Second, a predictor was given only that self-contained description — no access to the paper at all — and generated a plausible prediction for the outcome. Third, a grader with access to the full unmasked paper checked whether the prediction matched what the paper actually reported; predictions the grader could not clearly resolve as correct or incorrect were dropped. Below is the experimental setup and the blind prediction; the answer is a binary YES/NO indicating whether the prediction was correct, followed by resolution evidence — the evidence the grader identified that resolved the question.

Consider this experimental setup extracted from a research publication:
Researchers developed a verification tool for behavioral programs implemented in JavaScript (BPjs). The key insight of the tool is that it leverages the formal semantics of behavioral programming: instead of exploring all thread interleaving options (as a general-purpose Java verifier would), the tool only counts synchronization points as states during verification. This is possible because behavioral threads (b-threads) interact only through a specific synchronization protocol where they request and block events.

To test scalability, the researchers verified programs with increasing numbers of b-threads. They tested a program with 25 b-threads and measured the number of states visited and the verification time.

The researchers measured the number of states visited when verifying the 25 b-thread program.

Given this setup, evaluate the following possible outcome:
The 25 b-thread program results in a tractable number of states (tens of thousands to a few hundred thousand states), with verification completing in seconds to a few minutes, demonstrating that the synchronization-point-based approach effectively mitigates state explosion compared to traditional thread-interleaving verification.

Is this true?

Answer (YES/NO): NO